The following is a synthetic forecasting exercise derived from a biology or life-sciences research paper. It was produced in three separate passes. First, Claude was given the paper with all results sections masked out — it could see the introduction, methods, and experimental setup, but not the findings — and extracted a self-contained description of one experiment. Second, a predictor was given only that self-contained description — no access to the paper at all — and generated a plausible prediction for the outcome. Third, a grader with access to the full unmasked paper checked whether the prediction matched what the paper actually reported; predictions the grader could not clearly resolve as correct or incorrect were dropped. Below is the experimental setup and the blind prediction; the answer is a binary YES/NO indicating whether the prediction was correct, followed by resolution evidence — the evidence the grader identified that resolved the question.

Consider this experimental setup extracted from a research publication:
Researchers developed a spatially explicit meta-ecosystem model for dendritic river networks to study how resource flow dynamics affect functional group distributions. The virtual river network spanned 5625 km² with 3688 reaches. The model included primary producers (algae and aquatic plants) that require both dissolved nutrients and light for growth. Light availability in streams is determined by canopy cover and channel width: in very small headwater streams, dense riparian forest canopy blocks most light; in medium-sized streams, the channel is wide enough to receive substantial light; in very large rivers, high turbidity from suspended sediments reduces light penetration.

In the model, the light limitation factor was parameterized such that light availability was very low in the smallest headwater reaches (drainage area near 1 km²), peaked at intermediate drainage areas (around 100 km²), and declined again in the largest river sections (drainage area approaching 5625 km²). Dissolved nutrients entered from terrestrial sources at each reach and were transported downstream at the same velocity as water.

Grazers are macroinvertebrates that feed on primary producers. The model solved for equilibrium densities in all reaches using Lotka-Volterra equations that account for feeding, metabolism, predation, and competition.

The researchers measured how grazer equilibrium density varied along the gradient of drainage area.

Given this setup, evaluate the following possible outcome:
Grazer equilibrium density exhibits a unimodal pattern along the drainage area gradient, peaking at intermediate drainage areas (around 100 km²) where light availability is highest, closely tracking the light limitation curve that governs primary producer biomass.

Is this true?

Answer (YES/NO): YES